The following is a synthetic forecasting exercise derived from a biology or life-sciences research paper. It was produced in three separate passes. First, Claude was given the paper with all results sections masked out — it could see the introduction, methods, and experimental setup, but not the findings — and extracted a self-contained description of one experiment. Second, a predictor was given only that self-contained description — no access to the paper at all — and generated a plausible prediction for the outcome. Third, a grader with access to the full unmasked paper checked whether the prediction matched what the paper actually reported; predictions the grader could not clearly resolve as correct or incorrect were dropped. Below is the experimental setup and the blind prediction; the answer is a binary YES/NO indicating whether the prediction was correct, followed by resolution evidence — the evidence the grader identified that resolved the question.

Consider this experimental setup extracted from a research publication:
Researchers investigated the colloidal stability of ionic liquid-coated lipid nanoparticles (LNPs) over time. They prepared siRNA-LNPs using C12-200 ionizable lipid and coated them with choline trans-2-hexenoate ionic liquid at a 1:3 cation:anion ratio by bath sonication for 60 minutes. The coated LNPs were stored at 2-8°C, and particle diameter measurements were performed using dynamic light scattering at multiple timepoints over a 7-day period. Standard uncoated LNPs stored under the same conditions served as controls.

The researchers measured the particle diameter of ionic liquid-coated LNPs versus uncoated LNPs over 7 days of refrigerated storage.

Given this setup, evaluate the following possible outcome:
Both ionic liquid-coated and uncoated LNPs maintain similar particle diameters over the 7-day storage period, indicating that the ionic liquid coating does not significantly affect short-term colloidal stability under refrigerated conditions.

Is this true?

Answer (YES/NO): NO